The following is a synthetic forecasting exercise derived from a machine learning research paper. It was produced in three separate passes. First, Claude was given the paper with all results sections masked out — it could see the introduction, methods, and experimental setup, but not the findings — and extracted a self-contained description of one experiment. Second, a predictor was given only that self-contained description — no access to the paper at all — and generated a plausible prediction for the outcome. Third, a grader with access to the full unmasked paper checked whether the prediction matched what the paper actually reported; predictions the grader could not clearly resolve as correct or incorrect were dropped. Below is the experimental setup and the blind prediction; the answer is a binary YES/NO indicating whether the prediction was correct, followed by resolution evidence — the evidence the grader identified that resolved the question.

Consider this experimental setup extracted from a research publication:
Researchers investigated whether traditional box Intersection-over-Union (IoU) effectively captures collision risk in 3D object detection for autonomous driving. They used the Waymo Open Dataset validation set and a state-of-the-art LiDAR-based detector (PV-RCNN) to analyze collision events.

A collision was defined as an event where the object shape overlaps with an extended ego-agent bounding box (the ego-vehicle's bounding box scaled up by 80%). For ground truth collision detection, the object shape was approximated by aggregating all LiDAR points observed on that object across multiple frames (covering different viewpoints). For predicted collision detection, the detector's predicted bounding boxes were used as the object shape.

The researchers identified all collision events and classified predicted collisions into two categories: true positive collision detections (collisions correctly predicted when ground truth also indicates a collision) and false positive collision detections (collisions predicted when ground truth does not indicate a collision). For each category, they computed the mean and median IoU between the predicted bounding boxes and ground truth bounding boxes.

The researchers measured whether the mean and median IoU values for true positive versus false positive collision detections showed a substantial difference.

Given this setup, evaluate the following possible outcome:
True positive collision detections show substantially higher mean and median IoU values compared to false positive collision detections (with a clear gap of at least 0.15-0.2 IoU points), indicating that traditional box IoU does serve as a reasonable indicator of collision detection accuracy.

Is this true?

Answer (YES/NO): NO